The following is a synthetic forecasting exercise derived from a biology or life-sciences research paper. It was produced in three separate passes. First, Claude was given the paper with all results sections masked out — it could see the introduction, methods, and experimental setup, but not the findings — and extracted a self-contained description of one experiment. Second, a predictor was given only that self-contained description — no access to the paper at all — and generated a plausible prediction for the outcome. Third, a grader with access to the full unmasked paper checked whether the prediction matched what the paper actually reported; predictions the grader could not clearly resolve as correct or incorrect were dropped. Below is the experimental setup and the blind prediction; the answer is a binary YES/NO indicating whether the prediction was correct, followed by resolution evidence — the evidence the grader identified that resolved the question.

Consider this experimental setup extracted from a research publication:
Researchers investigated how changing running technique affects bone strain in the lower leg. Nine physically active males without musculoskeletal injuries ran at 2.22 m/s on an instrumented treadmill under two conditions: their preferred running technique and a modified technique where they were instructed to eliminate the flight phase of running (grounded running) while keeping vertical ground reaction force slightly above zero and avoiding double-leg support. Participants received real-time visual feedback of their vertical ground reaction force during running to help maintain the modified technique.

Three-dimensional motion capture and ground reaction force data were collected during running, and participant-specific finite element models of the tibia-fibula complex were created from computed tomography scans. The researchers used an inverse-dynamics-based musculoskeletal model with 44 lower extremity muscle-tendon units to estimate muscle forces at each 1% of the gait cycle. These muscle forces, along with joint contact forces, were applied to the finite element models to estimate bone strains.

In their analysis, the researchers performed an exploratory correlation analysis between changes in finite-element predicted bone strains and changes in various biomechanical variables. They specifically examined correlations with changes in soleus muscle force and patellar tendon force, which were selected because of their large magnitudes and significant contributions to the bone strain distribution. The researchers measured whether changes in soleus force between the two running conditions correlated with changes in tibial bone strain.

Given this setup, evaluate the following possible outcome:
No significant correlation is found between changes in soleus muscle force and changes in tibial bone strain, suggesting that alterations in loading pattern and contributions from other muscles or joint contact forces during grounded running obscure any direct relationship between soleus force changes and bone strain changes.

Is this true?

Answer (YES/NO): NO